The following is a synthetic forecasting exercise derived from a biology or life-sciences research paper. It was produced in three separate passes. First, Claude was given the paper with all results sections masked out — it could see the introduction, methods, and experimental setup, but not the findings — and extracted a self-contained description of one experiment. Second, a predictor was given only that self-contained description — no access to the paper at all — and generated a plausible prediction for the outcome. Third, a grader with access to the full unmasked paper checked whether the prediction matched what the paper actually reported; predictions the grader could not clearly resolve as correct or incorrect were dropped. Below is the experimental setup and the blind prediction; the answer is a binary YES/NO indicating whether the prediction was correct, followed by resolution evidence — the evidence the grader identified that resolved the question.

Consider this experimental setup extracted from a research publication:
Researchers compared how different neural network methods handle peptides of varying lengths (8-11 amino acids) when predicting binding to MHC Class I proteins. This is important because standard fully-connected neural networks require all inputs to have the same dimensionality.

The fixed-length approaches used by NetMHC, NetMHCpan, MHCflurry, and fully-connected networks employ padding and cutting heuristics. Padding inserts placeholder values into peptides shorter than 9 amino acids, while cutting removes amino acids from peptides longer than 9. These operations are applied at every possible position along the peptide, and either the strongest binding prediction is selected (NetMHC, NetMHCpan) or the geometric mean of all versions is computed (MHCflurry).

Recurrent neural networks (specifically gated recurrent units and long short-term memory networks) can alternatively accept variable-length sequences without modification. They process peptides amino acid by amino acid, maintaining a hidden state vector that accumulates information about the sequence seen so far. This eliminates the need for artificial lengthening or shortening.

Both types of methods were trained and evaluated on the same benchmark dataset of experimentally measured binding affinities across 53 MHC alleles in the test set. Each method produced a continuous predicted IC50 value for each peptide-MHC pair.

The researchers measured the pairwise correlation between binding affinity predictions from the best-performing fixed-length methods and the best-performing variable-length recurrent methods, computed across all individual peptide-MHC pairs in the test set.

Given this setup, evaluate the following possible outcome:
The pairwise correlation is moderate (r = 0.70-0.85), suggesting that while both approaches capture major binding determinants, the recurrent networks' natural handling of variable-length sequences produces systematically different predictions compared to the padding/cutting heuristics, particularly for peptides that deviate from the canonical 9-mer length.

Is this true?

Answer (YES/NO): NO